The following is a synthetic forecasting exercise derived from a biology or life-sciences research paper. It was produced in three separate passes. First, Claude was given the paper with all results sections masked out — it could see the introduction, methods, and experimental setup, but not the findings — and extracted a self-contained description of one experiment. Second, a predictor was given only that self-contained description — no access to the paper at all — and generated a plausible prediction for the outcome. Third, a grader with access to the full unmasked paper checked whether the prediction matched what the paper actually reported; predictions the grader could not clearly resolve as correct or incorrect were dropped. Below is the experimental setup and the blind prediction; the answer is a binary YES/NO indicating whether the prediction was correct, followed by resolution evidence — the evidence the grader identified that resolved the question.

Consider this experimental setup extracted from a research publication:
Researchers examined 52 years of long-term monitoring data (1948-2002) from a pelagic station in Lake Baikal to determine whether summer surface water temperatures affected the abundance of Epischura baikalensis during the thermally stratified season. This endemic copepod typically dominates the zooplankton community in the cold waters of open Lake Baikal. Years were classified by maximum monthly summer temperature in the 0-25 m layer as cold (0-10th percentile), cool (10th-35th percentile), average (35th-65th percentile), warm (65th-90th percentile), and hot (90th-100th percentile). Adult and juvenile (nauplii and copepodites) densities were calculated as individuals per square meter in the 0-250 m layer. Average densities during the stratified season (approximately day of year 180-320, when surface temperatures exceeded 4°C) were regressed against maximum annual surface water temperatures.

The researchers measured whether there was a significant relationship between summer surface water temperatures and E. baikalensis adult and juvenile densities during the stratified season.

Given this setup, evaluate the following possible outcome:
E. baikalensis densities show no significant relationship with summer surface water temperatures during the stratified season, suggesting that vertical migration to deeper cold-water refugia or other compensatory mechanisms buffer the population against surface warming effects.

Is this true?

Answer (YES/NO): NO